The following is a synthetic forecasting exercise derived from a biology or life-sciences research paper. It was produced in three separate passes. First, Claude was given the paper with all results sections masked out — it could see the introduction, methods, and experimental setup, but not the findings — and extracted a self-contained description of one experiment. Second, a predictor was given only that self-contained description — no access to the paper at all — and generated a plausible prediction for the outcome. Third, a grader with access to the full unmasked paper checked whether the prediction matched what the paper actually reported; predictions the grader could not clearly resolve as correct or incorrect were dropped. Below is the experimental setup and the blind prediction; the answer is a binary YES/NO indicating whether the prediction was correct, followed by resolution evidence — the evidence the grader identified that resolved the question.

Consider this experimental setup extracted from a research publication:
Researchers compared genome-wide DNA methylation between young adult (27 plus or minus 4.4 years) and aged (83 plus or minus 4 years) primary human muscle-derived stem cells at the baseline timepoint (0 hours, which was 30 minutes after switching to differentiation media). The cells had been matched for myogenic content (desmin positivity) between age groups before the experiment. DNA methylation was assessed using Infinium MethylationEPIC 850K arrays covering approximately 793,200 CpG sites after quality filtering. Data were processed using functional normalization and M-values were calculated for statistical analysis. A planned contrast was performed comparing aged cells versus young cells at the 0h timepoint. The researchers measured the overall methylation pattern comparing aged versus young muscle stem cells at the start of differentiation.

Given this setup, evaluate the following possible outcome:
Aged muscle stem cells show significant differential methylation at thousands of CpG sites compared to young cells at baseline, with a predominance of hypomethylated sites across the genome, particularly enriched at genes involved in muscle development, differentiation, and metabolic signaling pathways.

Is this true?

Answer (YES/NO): NO